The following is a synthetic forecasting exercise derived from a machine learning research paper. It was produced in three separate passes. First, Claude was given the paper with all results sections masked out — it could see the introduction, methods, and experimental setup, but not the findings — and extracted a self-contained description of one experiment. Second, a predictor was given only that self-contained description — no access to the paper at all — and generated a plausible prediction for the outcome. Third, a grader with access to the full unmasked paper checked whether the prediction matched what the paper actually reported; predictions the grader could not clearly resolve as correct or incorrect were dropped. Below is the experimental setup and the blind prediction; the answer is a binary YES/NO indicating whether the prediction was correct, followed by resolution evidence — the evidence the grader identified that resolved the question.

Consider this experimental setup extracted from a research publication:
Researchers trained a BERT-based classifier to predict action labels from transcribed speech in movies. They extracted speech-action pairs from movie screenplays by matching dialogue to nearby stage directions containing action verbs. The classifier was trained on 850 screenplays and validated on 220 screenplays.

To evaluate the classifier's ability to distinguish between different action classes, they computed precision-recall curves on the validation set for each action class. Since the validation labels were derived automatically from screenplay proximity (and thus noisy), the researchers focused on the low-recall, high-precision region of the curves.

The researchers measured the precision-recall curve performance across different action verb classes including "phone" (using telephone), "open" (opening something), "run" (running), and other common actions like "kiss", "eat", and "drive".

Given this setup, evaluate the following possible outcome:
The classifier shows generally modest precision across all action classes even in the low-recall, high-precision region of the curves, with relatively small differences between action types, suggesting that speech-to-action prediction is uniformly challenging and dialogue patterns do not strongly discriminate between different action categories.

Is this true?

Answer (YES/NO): NO